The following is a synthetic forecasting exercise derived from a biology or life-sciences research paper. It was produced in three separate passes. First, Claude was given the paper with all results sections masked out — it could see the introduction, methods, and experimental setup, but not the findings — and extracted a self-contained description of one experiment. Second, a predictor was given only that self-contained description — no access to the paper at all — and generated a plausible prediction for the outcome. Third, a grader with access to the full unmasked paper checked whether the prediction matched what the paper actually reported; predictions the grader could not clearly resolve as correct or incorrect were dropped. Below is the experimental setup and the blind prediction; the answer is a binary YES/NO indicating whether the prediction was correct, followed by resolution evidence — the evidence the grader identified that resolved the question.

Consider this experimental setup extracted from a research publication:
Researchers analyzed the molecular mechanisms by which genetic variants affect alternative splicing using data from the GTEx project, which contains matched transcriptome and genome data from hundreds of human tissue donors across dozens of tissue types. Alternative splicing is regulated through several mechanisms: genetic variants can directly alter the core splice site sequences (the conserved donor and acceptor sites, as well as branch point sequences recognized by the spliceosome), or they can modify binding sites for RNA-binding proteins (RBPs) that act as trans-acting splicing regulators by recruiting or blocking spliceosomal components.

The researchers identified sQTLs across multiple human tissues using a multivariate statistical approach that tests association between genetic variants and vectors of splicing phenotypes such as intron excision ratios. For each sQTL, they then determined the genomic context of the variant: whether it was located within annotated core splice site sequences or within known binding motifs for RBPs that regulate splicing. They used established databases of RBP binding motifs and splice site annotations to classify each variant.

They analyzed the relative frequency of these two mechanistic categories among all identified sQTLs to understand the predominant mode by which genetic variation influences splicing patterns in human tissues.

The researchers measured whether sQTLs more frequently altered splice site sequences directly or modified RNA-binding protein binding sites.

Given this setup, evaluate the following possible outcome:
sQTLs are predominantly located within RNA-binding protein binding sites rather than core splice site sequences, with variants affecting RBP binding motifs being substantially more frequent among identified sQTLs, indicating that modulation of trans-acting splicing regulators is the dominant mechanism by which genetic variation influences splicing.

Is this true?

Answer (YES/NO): YES